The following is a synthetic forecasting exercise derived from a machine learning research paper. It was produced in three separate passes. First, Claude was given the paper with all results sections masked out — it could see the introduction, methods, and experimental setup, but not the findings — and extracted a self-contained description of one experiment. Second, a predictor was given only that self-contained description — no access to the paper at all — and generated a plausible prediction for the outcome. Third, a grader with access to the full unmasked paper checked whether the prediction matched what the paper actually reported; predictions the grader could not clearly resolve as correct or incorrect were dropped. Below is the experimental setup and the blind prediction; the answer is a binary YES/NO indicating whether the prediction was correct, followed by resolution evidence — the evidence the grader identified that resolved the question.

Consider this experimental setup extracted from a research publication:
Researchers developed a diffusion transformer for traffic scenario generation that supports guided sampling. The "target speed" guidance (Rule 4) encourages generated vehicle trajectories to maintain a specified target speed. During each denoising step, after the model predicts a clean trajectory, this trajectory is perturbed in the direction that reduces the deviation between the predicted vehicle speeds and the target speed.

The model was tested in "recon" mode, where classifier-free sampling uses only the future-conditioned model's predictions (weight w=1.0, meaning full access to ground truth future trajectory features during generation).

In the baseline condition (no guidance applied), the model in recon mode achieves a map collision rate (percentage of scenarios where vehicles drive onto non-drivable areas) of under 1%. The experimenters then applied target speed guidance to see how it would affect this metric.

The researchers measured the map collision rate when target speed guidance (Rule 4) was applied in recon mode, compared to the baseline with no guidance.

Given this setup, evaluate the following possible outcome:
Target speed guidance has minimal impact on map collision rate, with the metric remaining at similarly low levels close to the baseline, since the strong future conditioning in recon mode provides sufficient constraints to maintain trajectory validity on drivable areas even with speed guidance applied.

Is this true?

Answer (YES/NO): NO